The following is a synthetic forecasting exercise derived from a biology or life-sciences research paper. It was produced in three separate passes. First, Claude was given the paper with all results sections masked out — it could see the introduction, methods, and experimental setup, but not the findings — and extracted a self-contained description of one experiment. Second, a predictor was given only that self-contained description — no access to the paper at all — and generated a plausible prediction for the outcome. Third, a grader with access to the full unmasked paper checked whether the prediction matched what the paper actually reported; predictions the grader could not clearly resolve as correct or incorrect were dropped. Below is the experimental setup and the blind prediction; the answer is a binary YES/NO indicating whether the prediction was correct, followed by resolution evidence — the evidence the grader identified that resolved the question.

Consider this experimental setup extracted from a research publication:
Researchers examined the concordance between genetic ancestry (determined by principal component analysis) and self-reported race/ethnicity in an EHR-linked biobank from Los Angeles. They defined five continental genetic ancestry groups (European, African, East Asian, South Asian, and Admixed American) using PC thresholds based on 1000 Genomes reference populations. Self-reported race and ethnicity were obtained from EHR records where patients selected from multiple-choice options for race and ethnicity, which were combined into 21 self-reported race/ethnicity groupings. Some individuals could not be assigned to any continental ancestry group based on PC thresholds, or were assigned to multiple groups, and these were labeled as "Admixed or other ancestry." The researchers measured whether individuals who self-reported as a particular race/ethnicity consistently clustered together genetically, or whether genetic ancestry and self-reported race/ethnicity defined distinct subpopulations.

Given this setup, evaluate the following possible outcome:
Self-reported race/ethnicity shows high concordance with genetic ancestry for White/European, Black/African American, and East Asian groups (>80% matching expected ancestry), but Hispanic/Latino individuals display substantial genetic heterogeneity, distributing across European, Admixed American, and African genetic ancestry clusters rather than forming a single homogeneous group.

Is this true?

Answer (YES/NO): NO